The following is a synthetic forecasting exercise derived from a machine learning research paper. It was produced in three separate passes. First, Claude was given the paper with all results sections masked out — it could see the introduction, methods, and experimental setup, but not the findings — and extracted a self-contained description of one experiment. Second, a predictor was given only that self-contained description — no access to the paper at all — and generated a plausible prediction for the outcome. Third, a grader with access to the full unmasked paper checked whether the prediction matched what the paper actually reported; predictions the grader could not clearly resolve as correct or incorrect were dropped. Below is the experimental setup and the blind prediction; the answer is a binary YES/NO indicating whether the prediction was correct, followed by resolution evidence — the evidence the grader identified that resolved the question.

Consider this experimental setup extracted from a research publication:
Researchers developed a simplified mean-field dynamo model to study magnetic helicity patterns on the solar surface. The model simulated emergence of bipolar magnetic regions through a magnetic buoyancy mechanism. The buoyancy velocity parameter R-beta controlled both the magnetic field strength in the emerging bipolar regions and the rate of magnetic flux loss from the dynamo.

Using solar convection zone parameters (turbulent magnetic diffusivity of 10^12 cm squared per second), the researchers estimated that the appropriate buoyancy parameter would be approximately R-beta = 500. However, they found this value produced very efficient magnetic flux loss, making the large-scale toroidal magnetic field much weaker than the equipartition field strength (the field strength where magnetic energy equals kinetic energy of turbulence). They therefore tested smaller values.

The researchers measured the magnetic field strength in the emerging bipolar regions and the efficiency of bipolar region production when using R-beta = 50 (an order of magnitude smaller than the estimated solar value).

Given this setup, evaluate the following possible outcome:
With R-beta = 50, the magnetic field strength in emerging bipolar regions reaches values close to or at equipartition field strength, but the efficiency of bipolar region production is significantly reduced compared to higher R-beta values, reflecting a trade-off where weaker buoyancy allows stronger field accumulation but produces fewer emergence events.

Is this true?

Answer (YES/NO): NO